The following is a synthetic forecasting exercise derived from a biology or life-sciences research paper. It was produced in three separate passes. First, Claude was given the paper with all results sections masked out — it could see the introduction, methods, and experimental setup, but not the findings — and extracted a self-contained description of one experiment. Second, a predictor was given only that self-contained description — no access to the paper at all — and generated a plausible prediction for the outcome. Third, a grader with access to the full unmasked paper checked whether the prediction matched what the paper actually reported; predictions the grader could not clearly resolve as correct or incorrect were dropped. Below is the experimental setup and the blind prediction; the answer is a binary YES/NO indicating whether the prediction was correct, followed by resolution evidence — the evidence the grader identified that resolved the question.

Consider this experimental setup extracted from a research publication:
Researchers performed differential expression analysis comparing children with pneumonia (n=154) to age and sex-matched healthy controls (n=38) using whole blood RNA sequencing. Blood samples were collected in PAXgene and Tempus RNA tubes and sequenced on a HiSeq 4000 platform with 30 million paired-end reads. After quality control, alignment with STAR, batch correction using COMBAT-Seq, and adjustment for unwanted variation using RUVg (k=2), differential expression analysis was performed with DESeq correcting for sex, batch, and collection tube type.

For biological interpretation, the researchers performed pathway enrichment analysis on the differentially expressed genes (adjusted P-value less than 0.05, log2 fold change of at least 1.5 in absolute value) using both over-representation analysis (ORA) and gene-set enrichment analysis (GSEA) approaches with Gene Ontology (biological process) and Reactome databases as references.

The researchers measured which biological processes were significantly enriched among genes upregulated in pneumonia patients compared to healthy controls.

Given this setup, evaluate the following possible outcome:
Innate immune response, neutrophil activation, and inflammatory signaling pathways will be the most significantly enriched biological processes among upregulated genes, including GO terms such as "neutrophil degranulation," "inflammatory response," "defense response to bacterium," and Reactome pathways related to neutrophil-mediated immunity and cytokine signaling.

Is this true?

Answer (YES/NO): YES